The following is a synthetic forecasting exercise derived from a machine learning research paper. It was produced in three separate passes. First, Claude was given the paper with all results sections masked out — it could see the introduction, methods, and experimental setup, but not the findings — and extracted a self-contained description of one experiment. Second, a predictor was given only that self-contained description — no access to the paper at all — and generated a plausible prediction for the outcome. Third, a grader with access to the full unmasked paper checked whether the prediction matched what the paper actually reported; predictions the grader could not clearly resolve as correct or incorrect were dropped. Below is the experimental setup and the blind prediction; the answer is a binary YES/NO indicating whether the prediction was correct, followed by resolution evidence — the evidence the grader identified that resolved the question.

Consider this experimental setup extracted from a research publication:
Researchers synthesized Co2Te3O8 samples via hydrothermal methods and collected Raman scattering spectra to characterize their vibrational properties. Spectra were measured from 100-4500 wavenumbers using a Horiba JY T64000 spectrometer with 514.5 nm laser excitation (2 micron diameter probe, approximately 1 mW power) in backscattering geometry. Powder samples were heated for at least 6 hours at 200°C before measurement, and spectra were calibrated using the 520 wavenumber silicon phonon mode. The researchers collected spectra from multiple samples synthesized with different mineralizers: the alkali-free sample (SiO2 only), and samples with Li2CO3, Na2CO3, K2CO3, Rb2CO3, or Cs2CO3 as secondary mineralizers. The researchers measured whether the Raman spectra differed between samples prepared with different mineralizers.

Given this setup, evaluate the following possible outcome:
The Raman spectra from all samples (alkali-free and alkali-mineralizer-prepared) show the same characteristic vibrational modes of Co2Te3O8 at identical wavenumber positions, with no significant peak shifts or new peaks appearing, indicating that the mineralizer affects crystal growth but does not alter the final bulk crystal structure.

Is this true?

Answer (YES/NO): NO